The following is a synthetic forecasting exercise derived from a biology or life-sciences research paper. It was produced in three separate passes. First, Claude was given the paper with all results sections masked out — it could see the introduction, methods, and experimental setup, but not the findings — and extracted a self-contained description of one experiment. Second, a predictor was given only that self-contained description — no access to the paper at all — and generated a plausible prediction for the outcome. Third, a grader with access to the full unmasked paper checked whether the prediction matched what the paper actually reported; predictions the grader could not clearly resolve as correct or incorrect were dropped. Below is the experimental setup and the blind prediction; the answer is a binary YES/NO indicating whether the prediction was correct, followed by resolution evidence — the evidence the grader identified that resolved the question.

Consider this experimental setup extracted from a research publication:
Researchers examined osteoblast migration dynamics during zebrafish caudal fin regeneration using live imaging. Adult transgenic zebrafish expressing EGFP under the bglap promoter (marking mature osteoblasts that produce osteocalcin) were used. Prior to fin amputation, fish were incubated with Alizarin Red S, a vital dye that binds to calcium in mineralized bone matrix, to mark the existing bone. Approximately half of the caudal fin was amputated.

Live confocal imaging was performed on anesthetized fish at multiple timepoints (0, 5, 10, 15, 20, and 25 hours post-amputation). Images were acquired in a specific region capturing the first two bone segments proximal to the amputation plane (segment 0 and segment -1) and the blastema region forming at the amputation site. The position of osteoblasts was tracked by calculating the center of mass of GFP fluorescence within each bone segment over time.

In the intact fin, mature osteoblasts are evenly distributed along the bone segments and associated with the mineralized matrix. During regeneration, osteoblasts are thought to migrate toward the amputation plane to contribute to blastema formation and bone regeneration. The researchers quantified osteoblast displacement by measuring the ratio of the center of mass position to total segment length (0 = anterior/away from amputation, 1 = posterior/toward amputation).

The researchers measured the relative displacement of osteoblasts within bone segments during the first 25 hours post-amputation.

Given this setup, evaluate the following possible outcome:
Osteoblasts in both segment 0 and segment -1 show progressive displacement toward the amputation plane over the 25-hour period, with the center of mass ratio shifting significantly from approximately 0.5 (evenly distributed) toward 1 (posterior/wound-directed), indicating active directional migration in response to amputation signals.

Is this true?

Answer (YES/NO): NO